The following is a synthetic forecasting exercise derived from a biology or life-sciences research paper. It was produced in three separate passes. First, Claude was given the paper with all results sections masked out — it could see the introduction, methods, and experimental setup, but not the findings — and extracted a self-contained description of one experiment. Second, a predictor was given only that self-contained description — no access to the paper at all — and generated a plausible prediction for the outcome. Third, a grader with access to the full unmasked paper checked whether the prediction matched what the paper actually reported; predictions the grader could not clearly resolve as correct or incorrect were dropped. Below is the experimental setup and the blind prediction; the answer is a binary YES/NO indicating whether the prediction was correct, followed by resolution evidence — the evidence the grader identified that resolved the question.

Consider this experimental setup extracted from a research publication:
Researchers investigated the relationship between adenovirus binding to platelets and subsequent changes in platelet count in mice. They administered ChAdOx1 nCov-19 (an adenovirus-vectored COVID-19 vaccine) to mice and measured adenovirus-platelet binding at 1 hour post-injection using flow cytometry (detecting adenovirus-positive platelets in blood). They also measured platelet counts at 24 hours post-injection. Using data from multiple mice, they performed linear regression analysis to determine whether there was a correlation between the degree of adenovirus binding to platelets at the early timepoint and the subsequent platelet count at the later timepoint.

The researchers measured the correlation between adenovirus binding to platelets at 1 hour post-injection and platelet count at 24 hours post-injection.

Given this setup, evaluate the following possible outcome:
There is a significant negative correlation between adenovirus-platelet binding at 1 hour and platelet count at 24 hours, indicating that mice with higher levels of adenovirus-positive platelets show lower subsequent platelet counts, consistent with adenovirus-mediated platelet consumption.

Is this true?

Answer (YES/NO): YES